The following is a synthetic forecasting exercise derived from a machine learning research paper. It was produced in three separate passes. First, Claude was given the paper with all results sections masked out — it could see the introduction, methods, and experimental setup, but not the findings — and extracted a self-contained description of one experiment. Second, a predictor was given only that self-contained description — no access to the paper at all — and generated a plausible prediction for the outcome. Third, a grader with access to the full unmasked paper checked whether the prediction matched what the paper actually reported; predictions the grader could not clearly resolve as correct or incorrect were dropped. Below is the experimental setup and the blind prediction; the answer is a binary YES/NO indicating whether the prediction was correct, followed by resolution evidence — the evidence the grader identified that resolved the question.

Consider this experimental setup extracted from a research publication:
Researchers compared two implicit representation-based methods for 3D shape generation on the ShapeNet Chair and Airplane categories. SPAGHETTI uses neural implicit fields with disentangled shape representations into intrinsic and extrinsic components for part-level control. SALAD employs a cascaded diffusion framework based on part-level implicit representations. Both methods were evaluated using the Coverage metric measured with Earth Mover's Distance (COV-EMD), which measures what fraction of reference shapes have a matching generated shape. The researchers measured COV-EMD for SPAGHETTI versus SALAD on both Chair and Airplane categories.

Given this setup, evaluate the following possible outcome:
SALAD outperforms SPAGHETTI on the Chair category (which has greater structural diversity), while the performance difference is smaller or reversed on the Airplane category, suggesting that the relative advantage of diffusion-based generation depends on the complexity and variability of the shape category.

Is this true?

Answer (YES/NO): YES